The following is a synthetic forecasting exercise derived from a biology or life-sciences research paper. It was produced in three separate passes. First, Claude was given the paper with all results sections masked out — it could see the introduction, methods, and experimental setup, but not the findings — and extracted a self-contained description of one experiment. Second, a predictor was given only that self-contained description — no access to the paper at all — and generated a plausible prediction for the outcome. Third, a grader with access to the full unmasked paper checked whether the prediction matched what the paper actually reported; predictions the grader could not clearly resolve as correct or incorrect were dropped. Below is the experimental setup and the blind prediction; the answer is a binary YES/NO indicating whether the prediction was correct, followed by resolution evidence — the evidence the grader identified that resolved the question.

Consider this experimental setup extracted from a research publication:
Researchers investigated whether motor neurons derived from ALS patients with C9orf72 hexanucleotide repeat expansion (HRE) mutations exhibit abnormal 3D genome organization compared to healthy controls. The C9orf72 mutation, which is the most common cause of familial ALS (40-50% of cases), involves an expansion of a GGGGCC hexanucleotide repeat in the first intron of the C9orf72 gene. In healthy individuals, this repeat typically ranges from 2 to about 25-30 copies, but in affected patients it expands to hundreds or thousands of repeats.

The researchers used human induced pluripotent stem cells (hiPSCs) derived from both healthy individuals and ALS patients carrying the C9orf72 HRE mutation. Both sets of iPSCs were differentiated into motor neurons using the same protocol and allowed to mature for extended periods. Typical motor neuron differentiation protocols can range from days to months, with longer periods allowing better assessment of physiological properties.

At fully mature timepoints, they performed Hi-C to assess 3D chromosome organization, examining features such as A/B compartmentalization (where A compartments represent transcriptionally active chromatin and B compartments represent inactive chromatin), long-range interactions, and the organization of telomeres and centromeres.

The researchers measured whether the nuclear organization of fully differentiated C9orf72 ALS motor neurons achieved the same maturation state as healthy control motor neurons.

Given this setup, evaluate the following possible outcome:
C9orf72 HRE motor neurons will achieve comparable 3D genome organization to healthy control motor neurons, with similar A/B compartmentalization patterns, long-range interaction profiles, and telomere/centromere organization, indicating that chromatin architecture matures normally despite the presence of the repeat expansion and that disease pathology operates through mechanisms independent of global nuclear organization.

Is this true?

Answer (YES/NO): NO